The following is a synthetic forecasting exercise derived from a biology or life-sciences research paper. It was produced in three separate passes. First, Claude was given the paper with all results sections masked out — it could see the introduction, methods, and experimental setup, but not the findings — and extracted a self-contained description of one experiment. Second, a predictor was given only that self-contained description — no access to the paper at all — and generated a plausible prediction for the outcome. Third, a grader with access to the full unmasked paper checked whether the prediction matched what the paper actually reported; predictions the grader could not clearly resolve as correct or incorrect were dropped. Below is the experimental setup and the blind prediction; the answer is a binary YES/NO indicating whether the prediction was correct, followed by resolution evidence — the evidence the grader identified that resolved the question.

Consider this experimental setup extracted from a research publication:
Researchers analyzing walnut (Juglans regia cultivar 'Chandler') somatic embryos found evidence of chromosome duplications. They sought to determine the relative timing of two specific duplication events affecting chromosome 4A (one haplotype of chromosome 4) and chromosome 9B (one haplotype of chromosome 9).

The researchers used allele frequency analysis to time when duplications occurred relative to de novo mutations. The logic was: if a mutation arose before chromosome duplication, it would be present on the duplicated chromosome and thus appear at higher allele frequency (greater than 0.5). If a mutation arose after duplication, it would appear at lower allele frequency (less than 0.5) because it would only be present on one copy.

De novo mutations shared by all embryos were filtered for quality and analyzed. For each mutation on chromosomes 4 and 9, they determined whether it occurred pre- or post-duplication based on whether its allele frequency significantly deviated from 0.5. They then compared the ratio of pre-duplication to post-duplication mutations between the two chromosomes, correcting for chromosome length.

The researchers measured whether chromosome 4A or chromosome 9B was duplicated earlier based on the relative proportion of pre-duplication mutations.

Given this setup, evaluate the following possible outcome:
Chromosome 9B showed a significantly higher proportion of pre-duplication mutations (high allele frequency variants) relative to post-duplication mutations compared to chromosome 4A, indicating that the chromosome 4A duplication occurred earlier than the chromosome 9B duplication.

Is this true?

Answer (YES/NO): NO